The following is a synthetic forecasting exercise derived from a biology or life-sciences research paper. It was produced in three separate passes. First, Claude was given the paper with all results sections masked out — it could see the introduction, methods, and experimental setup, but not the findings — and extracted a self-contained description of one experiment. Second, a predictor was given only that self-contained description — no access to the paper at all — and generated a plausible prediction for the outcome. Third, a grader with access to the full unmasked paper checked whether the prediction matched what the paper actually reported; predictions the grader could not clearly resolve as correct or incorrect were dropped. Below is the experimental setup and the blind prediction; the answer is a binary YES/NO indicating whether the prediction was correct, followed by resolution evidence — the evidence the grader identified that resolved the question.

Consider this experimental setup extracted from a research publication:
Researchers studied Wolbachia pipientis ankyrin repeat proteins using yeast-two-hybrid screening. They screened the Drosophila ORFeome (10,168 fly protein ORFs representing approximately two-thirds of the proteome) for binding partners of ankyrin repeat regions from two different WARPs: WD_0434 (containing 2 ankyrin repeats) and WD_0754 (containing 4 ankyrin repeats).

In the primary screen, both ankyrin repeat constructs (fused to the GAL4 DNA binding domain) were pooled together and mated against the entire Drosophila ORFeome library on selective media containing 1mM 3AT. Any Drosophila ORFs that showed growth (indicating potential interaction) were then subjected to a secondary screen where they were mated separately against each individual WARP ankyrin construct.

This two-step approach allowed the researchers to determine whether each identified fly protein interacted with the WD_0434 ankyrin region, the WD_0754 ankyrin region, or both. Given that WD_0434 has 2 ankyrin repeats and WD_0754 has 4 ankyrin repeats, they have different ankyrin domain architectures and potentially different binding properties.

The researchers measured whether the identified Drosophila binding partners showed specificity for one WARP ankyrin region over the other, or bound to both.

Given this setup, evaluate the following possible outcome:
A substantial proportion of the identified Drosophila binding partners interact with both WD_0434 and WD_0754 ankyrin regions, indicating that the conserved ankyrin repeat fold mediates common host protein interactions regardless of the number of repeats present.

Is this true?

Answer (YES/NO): NO